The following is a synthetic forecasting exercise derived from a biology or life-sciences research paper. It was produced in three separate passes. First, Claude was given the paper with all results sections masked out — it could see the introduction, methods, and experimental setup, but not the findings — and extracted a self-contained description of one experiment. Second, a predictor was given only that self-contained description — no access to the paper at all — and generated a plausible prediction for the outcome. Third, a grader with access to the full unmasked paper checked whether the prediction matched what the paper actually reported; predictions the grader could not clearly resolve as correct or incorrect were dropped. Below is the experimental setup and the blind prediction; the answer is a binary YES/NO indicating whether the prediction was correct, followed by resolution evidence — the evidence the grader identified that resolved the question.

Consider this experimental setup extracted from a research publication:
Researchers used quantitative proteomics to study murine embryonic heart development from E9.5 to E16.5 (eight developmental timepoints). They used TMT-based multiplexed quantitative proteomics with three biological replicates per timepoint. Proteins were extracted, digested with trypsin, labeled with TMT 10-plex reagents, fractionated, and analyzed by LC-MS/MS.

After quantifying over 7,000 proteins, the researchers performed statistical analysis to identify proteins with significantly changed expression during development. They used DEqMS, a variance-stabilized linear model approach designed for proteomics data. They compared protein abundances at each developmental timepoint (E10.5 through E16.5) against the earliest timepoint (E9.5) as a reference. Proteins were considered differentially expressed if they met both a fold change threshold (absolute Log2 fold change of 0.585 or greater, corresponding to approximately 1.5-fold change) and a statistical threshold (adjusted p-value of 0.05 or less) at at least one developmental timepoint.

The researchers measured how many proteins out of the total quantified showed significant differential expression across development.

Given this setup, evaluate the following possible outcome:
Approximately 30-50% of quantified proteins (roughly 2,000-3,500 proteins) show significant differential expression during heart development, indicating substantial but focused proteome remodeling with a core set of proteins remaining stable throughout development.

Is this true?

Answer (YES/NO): NO